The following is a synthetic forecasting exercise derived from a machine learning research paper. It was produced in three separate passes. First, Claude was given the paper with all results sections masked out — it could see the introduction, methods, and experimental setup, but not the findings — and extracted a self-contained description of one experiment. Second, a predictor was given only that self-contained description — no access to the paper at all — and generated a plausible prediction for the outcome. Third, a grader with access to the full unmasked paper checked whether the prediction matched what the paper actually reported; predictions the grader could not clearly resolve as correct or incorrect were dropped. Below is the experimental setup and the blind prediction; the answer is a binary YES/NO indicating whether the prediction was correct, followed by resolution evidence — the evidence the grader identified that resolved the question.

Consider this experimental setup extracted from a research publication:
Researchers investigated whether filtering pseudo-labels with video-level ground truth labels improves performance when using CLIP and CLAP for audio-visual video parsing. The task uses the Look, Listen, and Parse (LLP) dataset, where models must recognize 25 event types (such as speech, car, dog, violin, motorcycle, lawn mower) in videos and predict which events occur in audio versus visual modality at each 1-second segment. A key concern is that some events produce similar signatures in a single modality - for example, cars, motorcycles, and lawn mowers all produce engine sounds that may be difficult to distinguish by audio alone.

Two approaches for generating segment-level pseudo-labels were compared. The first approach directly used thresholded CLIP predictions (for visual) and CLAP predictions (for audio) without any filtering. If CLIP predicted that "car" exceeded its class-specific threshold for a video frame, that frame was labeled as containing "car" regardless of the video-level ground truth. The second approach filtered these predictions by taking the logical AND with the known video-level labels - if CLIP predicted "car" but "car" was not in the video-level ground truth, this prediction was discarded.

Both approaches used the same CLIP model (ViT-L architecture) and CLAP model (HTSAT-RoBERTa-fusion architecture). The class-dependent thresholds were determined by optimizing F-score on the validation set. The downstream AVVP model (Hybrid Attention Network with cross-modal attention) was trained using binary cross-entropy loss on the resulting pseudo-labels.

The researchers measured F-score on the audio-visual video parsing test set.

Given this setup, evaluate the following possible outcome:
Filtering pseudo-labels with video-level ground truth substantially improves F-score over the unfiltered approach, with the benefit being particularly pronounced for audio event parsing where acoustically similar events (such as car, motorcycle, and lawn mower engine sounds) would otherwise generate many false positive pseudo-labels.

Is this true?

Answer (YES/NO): YES